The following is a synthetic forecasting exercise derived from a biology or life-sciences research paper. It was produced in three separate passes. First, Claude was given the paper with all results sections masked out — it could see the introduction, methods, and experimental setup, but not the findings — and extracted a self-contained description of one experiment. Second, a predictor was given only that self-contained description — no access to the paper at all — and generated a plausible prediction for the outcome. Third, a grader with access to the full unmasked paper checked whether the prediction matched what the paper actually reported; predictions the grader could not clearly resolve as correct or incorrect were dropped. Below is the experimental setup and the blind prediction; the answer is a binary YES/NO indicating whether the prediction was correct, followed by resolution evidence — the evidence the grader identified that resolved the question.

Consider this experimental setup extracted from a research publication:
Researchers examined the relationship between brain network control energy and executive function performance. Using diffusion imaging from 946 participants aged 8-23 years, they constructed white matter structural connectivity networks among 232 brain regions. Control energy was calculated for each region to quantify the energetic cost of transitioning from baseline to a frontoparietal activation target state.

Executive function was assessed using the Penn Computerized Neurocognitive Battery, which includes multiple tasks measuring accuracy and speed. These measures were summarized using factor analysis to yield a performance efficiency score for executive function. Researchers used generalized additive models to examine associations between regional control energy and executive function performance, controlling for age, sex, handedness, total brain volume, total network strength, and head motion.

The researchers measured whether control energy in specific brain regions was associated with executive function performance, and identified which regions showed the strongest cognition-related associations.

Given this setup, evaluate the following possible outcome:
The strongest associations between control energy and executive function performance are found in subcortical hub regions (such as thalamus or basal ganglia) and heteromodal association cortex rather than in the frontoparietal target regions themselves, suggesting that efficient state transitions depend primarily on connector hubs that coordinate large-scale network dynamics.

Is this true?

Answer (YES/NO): NO